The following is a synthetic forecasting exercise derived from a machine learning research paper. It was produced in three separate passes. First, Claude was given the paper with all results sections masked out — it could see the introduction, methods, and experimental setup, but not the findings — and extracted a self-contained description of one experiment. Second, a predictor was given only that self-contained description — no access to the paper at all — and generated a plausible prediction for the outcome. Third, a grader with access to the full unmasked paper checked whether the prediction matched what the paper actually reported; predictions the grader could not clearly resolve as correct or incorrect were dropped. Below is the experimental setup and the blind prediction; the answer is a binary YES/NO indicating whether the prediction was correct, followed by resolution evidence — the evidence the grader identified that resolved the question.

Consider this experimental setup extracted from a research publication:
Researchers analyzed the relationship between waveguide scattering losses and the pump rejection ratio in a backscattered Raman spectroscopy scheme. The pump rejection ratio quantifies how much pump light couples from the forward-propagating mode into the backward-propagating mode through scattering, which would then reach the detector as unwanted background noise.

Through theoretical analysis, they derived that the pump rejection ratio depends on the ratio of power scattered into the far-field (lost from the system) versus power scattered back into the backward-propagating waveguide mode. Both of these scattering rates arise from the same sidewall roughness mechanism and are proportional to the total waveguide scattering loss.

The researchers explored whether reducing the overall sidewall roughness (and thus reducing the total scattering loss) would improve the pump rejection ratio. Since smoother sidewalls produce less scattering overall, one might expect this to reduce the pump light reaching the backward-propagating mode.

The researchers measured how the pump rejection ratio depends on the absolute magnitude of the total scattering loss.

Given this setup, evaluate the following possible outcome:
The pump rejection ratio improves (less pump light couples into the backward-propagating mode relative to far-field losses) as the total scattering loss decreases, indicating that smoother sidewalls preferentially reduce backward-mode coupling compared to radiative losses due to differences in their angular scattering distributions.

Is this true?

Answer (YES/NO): NO